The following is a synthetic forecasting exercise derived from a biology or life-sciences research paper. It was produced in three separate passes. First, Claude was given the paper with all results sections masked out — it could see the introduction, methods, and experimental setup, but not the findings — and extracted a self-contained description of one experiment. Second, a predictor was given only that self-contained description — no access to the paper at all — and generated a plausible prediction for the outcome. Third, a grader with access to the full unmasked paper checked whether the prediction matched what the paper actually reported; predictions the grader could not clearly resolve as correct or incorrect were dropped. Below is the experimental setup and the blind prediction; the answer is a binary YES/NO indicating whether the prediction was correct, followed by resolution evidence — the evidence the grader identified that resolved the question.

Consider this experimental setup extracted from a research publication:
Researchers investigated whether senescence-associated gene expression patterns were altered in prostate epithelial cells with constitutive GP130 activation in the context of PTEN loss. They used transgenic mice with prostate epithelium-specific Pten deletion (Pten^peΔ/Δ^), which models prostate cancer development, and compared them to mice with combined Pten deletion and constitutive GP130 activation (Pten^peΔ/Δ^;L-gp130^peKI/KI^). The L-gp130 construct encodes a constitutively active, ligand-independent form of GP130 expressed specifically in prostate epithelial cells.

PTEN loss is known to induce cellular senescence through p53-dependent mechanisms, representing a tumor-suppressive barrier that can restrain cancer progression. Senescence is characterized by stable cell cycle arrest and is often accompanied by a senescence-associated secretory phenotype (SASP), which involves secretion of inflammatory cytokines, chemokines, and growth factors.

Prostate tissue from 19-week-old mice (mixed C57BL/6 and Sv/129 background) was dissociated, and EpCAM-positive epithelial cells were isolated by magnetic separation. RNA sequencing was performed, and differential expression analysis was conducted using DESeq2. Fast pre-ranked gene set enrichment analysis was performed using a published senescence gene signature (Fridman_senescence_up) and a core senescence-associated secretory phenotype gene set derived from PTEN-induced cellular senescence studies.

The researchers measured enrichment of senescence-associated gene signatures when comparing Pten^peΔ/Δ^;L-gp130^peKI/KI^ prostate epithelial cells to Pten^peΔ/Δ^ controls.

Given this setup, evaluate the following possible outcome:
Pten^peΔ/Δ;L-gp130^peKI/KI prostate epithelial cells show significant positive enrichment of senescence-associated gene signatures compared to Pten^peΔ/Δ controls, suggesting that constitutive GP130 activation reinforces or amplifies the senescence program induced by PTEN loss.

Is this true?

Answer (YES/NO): YES